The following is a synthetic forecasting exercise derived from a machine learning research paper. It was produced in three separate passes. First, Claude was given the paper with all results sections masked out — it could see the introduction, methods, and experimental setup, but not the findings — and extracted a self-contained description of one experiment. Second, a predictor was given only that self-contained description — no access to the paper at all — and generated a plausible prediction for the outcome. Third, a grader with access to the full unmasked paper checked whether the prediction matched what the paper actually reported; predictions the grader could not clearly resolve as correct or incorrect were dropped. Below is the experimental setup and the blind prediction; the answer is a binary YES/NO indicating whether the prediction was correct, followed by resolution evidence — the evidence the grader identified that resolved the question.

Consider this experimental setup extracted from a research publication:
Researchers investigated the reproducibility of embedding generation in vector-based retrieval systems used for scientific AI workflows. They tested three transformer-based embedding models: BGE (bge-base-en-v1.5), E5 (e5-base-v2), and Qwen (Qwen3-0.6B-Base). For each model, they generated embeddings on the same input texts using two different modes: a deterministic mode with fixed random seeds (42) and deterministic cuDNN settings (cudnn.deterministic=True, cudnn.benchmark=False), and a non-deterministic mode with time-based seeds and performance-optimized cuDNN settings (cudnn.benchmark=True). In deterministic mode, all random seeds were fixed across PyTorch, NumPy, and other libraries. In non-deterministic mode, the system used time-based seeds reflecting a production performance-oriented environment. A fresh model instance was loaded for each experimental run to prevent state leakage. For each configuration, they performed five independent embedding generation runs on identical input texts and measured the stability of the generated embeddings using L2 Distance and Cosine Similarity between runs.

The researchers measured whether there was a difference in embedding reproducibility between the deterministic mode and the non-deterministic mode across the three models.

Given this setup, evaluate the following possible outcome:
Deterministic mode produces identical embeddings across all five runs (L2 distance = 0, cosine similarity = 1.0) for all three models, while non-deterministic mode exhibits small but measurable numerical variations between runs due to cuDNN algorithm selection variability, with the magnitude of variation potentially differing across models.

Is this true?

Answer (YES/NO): NO